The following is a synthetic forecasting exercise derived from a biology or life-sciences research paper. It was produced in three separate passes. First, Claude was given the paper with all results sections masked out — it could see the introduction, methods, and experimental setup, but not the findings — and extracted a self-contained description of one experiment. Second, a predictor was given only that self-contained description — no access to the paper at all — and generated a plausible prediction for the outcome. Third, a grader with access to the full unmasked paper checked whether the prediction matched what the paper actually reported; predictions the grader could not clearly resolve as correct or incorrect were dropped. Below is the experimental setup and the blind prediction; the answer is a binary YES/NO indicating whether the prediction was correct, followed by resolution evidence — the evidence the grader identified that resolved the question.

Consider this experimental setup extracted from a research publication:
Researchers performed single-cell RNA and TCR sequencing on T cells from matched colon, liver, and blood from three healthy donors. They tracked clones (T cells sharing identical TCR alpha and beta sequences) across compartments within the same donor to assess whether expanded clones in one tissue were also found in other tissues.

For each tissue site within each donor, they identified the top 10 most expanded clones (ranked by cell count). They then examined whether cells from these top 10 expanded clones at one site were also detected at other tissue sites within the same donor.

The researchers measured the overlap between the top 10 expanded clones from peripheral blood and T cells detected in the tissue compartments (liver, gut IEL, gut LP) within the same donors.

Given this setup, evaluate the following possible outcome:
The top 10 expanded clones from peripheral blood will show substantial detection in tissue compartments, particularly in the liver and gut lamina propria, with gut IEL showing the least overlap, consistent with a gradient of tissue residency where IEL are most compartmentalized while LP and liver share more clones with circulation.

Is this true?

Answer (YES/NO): NO